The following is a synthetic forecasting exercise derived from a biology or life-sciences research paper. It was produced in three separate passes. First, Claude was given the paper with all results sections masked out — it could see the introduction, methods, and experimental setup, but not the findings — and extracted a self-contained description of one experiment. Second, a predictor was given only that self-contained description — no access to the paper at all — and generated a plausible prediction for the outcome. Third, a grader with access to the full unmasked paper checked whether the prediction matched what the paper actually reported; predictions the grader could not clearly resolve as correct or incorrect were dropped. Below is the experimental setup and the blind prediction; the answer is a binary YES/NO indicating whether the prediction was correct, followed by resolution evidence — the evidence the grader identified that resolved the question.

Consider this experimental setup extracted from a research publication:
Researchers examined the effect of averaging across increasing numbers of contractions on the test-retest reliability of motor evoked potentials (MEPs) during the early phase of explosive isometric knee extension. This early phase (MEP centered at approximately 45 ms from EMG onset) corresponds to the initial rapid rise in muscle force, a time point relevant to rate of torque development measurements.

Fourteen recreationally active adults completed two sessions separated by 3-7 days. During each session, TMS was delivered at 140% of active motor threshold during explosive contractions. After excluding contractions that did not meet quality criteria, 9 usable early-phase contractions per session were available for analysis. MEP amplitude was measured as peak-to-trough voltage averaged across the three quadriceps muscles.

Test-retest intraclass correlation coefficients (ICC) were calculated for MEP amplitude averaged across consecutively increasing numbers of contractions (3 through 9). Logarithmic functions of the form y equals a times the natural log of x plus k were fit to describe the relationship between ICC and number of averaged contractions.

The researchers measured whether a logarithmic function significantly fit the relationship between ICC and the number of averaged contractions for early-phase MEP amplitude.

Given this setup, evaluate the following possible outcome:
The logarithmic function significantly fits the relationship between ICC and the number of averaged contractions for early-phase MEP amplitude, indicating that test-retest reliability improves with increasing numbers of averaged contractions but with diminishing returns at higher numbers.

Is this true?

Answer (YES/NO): YES